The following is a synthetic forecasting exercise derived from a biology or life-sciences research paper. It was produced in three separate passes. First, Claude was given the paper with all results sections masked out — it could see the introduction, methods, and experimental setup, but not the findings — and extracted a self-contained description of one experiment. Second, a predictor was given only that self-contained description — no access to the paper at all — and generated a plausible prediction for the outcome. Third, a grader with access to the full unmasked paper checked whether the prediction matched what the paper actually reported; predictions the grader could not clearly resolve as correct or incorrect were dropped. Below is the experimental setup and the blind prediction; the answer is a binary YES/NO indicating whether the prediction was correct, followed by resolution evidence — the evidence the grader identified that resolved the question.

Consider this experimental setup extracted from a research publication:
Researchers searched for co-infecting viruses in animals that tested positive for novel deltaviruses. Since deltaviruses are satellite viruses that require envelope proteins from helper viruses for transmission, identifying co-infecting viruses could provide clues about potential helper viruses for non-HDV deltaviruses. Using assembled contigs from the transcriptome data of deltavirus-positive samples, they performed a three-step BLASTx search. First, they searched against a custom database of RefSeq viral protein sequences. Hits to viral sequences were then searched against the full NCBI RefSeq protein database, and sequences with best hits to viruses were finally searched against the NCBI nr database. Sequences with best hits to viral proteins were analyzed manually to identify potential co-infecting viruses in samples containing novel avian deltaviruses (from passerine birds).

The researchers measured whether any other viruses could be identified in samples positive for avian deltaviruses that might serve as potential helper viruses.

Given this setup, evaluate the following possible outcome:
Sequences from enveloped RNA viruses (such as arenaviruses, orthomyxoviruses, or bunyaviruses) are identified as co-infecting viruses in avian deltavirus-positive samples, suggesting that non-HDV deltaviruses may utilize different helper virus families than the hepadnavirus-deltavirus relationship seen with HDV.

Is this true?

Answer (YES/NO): YES